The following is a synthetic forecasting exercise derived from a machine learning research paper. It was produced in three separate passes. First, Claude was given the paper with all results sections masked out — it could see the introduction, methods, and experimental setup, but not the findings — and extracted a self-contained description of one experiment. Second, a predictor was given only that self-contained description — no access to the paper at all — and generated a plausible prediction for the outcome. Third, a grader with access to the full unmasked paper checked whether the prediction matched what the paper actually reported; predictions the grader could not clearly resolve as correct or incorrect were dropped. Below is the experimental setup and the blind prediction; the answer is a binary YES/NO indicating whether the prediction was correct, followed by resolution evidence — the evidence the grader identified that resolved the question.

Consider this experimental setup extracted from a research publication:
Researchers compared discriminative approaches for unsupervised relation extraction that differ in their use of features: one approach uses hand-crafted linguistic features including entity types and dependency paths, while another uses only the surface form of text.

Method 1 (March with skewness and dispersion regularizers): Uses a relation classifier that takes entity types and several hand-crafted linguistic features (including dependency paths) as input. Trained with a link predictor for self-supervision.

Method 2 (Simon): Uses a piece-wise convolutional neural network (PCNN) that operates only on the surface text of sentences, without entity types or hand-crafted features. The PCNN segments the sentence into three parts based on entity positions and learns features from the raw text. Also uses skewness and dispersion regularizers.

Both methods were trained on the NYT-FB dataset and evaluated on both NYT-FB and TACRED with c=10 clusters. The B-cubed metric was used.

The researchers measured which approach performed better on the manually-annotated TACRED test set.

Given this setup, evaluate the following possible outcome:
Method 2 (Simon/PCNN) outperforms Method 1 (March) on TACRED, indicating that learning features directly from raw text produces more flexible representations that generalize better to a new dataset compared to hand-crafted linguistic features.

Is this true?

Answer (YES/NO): NO